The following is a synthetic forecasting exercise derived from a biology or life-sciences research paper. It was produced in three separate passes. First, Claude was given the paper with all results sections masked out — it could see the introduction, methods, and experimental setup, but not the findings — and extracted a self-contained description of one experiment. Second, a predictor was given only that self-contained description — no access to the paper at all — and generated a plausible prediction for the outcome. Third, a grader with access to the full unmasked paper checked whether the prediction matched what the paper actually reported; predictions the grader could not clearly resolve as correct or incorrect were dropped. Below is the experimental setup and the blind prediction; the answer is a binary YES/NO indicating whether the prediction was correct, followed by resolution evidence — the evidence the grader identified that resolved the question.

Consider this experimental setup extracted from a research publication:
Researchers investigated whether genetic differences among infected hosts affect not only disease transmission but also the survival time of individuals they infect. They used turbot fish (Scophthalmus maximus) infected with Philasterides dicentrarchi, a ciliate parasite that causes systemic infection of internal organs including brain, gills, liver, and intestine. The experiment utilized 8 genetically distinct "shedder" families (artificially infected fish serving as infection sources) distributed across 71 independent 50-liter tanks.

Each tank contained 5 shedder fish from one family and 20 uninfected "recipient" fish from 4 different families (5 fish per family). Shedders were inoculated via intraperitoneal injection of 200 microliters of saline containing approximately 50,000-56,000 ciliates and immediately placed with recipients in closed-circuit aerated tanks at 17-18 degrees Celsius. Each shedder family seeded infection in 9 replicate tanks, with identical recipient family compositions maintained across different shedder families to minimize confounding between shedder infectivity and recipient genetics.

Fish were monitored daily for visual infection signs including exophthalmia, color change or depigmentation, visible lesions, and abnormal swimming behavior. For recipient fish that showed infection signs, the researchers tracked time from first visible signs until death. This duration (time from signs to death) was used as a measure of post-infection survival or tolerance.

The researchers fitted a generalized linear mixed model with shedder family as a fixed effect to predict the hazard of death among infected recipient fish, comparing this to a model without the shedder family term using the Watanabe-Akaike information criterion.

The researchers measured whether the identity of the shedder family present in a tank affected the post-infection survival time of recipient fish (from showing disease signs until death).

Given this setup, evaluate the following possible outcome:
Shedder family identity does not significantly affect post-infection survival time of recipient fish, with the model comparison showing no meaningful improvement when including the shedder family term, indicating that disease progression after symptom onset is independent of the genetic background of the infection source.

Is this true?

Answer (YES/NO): YES